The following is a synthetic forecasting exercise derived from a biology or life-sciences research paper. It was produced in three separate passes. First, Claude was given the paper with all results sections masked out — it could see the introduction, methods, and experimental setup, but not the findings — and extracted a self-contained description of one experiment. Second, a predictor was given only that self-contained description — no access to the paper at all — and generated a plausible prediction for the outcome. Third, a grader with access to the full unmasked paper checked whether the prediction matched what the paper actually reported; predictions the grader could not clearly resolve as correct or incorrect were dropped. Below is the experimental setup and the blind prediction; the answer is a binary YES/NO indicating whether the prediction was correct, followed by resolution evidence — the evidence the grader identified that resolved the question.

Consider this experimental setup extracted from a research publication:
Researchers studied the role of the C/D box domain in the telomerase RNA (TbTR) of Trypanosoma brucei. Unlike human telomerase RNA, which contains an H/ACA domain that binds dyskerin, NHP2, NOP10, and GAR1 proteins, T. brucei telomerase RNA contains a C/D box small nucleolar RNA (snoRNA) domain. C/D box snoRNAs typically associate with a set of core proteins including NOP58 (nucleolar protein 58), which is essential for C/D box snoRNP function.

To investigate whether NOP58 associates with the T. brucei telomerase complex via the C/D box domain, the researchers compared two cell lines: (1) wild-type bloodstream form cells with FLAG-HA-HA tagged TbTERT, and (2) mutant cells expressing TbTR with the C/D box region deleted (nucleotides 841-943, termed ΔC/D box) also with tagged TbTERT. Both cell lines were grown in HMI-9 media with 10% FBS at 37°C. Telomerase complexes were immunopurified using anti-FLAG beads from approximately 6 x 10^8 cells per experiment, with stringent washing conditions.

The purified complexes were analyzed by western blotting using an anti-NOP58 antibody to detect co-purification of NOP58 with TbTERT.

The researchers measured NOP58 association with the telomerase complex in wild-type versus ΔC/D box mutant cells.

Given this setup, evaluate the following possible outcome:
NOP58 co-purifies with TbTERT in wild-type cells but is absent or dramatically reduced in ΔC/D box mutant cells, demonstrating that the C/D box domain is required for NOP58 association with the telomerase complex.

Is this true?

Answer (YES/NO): YES